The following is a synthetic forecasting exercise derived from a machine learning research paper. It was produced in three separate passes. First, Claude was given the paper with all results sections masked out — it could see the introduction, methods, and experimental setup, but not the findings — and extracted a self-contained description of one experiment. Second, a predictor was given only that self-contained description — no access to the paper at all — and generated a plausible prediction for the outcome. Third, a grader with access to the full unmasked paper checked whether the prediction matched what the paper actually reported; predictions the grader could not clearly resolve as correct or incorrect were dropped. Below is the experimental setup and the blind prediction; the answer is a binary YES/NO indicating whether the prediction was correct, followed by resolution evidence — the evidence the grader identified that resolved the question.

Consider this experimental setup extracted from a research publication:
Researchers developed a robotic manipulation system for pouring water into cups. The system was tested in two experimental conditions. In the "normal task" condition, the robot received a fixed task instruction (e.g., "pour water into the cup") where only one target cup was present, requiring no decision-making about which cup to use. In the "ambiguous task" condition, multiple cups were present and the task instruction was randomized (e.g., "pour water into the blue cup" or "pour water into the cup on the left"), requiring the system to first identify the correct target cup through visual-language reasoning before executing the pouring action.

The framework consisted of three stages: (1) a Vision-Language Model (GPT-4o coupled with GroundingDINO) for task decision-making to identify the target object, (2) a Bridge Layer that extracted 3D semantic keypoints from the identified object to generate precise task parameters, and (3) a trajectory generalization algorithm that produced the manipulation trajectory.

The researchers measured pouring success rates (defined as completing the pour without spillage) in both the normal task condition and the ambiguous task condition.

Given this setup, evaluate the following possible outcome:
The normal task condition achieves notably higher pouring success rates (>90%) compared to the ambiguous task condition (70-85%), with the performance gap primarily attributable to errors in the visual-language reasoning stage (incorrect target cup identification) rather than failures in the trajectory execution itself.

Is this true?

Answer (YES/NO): NO